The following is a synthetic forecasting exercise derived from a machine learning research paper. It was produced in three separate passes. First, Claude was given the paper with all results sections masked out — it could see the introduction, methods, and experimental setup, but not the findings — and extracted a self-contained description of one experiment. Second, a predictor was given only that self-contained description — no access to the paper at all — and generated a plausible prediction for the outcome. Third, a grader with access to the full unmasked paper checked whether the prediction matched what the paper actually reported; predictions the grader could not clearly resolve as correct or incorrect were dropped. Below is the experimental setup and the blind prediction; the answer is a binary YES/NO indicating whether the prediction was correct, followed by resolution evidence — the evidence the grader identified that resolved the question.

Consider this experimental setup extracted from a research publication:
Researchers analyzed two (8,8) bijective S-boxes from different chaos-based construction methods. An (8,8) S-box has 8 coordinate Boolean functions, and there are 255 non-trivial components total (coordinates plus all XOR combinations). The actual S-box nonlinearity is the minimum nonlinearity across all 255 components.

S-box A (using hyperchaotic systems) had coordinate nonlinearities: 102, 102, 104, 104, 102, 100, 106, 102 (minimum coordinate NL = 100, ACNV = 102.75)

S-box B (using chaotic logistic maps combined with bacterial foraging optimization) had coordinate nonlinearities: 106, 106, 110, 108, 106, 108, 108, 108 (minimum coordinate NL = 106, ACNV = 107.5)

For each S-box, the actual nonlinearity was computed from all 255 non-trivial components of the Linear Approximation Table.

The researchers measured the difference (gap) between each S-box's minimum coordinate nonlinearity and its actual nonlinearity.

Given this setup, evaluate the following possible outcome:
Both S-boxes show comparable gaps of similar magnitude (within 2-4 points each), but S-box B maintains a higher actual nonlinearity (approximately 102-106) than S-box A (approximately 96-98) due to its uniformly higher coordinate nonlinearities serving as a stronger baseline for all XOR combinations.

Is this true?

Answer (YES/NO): NO